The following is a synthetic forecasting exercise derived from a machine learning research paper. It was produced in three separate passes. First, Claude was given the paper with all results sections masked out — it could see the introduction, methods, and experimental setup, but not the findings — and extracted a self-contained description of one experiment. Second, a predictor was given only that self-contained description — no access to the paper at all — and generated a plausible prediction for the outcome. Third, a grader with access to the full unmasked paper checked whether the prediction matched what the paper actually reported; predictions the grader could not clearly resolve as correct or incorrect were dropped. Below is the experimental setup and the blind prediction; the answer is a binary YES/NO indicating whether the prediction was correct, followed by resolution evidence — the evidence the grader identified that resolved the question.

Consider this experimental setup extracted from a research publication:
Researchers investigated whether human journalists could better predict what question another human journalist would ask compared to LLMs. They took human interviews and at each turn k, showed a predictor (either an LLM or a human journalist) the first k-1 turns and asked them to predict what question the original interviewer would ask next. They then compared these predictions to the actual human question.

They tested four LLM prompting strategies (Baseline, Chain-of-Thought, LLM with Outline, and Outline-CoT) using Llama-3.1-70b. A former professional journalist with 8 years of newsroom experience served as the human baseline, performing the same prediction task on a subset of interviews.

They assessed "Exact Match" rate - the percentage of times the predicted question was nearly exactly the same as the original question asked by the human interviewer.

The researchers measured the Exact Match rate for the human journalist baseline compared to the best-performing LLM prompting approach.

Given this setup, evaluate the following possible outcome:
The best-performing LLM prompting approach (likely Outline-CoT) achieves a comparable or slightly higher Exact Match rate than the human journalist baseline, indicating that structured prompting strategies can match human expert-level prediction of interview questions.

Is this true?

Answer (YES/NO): NO